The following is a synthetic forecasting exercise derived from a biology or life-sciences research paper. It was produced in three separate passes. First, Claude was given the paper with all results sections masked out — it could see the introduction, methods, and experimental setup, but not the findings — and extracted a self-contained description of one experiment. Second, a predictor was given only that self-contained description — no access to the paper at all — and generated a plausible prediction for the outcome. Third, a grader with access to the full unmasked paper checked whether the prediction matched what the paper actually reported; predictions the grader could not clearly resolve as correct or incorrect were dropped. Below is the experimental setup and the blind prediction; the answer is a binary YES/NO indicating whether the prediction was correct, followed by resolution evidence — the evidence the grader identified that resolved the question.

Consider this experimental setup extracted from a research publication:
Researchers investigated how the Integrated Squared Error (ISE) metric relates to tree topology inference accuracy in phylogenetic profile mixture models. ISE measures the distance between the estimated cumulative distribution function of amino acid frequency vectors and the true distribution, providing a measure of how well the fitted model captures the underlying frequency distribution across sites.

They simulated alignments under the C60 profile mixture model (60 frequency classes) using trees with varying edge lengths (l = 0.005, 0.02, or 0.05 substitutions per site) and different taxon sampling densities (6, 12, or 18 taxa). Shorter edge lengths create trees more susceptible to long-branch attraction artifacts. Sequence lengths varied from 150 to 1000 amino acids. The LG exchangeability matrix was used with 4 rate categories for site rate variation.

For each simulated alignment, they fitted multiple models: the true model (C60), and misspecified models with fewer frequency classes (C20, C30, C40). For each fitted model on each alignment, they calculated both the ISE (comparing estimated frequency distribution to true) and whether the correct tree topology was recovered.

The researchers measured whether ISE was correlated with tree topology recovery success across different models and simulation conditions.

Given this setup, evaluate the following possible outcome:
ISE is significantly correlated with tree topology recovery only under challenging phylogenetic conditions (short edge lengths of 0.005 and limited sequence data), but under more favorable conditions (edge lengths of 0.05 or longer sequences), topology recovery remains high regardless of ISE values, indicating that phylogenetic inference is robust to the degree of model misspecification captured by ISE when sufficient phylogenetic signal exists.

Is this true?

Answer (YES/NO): NO